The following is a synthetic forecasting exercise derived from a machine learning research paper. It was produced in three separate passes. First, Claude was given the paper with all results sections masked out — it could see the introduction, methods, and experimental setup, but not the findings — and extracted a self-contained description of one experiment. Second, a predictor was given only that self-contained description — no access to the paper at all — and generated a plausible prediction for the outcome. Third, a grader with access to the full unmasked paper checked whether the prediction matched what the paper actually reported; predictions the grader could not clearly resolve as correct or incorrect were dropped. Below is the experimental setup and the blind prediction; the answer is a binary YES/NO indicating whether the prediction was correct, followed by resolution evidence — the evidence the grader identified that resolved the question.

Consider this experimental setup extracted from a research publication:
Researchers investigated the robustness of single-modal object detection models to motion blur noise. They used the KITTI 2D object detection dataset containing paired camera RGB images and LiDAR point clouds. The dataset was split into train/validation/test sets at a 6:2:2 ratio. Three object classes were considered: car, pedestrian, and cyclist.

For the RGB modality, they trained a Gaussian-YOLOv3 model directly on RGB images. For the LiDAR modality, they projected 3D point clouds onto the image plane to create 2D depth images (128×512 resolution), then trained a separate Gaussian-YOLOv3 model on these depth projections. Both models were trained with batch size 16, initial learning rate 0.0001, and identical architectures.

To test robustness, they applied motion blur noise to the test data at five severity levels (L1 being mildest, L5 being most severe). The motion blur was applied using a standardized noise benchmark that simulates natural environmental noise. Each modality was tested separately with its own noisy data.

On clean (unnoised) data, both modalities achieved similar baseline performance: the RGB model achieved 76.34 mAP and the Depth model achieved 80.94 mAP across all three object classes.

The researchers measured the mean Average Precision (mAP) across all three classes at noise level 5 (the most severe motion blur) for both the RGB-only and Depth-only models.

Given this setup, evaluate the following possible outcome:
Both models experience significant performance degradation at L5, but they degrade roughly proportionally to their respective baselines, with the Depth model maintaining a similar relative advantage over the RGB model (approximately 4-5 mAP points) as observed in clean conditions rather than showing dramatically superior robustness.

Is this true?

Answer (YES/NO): NO